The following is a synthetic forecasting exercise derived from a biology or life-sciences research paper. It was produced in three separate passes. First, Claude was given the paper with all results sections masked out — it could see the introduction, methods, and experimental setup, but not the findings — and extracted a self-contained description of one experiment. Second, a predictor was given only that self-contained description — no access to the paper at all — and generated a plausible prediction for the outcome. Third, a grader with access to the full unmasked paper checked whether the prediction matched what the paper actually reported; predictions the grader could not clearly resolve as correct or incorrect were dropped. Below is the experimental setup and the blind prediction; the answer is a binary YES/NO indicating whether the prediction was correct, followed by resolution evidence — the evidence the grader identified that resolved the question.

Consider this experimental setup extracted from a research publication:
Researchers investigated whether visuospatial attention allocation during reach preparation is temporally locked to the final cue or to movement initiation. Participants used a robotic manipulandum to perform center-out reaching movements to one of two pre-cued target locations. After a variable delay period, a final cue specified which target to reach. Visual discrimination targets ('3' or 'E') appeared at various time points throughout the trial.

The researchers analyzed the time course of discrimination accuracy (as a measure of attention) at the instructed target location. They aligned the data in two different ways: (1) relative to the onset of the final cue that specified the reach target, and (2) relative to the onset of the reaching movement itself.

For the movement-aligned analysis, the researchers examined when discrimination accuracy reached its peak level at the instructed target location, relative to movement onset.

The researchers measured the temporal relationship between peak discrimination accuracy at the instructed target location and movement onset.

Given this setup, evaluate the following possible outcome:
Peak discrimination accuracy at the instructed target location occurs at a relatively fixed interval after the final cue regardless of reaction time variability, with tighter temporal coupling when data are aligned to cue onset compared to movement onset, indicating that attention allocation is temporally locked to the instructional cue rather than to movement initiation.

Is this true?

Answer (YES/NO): NO